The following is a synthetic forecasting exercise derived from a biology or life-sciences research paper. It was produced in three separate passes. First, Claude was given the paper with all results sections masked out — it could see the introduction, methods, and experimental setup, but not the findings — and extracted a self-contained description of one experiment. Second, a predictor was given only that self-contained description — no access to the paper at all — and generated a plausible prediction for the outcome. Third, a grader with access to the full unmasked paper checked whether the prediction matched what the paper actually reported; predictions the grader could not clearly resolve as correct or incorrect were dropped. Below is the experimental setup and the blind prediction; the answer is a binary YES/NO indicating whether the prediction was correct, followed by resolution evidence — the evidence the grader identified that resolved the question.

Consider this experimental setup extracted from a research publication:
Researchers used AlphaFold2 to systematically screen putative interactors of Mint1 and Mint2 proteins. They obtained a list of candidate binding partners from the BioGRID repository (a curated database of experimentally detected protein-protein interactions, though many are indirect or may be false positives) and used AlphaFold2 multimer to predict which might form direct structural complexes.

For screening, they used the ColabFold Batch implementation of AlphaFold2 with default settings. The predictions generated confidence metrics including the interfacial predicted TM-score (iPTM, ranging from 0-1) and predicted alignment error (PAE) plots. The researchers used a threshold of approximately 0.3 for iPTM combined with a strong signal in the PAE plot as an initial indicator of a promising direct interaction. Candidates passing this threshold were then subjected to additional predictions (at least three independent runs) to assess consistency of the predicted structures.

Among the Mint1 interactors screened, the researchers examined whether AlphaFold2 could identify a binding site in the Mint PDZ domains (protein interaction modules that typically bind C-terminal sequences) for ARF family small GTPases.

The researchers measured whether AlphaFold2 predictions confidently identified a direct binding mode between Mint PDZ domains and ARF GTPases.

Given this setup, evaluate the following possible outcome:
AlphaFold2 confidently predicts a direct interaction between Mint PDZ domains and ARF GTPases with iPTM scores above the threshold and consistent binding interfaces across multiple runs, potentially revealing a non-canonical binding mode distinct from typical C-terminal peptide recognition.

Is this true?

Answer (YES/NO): YES